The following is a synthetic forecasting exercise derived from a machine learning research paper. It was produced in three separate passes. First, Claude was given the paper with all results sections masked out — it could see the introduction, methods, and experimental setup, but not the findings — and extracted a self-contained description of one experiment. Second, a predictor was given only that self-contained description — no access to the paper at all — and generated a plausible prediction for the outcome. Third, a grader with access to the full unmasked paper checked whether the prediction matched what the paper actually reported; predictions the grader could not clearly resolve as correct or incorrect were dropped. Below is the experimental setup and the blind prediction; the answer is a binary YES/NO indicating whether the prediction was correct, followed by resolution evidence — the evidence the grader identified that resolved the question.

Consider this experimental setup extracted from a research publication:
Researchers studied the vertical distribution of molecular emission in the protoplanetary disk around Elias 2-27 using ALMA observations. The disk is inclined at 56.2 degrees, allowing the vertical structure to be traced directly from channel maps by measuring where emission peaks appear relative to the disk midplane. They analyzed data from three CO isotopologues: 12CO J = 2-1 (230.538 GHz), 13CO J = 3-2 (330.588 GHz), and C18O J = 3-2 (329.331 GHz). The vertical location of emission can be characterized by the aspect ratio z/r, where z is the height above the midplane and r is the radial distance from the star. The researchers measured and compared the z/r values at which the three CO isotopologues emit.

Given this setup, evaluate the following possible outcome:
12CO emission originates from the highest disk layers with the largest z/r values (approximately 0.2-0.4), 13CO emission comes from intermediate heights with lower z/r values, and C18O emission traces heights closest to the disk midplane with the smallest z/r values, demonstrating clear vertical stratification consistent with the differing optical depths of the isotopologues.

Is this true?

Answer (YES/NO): NO